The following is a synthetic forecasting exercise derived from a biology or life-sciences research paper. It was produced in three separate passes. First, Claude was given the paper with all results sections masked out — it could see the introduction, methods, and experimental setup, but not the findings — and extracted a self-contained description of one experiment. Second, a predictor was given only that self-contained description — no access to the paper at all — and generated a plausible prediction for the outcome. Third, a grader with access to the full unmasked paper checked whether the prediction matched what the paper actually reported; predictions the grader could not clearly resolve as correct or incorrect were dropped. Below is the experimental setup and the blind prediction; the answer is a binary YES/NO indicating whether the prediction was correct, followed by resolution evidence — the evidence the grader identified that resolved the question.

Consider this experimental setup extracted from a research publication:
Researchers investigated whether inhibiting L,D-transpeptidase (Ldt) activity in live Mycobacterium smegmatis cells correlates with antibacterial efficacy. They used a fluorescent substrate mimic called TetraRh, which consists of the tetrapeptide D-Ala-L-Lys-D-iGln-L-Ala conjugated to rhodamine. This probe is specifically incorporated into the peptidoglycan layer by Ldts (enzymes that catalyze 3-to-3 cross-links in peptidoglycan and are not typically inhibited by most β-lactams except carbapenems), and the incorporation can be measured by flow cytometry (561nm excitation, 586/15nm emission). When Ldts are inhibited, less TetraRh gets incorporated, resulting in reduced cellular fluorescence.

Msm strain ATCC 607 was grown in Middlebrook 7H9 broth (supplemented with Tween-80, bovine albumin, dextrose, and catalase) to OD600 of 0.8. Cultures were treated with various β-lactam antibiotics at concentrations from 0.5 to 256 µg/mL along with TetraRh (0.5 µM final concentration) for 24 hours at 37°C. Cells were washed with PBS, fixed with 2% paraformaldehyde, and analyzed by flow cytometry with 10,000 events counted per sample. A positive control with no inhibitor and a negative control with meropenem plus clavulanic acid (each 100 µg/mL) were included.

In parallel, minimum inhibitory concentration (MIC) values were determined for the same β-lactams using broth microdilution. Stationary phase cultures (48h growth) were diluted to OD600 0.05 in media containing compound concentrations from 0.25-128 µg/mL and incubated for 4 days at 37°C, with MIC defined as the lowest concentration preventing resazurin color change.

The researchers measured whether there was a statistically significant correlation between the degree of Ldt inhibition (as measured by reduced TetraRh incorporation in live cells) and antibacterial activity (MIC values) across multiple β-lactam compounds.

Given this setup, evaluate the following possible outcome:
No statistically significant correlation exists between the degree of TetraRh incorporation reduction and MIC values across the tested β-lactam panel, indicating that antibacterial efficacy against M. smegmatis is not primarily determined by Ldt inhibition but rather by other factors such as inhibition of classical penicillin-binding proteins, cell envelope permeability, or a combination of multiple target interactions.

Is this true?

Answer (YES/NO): NO